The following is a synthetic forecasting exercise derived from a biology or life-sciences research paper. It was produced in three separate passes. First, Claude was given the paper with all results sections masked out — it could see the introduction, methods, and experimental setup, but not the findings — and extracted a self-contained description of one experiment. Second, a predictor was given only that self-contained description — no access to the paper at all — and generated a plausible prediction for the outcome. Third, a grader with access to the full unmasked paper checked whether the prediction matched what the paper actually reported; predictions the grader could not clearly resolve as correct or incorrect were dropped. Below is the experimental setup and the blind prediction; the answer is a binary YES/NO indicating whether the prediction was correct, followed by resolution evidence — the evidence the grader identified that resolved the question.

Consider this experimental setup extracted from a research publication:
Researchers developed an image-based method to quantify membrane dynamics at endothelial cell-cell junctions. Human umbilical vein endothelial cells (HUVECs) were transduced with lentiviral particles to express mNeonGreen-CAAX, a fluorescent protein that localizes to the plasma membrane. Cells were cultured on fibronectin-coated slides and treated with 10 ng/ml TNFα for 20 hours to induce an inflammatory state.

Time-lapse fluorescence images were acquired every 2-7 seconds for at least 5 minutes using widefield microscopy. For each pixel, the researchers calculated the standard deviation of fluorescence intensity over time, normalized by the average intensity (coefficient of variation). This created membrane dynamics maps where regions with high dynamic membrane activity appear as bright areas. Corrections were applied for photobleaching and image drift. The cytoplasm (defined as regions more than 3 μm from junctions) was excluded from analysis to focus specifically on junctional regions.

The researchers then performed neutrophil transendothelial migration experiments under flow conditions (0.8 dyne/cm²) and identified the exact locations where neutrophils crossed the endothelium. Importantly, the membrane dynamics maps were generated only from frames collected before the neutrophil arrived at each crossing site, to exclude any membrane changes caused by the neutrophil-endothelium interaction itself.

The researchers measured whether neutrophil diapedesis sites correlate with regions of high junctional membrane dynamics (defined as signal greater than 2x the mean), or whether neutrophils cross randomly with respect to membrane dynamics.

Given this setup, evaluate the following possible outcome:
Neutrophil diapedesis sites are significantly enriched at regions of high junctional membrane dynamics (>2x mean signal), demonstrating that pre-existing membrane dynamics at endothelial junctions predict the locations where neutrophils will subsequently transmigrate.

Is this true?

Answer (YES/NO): YES